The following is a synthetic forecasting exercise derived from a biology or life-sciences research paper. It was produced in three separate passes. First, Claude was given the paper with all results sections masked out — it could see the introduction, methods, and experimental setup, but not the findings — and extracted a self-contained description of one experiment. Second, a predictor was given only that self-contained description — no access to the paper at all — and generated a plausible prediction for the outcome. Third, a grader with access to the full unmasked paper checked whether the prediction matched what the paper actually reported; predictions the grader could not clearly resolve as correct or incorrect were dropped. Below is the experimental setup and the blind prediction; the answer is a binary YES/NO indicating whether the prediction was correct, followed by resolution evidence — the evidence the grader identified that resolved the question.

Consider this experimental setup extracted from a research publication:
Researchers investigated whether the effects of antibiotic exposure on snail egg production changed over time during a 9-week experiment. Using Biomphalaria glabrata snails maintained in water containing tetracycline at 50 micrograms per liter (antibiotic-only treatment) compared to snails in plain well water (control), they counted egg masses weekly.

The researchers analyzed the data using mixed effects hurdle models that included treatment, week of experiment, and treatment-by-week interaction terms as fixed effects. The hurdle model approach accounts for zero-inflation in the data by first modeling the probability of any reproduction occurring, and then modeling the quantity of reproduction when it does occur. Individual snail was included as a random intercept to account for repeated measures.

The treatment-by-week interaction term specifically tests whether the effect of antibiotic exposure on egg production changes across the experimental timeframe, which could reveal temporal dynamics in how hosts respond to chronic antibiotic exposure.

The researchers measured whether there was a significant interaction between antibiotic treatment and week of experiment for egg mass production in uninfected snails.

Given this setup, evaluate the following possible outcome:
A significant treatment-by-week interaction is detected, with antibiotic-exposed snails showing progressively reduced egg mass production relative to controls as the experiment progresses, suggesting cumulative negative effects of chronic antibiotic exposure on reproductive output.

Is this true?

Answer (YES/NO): NO